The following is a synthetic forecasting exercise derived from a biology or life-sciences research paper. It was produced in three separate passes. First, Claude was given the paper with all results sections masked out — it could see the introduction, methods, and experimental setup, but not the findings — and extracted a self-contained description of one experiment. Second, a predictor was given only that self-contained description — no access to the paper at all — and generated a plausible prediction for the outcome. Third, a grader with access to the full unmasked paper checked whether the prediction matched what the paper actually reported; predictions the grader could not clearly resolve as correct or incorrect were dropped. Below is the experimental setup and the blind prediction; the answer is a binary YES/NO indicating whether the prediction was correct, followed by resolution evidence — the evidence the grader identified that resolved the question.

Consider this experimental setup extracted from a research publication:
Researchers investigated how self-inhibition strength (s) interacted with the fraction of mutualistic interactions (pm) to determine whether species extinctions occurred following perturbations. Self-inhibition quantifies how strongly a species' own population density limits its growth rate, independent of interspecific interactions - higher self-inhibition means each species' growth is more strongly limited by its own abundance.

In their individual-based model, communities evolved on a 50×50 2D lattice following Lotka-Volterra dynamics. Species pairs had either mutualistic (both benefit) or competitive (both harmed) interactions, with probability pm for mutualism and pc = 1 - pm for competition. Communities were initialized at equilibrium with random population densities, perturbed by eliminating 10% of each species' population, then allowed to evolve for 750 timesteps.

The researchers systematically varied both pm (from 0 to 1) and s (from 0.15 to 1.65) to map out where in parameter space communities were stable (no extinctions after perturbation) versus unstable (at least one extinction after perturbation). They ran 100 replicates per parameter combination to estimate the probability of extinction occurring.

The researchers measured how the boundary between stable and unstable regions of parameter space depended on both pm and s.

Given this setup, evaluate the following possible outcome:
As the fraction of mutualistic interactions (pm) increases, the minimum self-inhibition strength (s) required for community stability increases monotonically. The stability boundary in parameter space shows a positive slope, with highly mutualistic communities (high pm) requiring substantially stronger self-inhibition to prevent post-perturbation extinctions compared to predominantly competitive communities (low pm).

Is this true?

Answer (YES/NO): YES